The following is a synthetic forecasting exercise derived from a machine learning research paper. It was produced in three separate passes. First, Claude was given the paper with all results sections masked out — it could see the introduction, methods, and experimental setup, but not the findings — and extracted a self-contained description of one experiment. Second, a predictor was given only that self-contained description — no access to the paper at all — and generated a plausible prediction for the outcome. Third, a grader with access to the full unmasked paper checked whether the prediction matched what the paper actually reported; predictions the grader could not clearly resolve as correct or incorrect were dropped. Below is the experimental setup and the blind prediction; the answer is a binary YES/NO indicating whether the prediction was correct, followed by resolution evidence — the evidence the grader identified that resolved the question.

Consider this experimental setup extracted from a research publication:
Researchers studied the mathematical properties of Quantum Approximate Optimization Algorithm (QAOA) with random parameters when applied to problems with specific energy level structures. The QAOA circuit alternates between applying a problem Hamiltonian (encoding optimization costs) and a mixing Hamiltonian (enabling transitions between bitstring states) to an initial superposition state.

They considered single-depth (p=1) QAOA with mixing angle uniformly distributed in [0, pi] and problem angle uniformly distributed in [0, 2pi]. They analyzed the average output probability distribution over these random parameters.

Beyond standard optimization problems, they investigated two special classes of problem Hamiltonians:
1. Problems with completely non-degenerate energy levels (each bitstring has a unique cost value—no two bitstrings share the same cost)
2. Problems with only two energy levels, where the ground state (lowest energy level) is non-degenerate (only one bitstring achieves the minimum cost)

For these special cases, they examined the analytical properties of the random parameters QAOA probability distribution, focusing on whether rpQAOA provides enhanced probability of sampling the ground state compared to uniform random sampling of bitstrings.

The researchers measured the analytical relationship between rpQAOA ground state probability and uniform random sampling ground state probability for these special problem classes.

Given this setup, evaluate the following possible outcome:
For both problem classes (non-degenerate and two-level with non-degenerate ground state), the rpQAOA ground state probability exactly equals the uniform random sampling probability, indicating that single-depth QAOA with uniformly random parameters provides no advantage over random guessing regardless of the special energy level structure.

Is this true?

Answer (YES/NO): NO